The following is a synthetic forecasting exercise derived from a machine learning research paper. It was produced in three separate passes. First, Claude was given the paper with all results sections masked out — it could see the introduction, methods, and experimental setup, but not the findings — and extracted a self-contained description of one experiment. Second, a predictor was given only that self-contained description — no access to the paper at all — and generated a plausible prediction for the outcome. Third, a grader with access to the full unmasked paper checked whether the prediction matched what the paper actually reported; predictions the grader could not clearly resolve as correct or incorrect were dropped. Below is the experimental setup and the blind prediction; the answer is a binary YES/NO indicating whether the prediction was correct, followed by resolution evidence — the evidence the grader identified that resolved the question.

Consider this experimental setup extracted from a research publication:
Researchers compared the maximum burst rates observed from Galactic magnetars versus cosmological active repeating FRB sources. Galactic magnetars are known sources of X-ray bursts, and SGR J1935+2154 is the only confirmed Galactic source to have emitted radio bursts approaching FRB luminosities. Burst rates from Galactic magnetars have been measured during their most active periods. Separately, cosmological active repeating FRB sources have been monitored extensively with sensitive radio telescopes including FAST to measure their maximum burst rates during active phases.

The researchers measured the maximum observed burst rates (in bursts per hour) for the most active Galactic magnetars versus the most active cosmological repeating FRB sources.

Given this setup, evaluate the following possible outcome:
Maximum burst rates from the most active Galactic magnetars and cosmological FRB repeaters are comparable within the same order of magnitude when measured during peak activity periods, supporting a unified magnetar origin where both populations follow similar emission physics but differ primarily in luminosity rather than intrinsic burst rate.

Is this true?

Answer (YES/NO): NO